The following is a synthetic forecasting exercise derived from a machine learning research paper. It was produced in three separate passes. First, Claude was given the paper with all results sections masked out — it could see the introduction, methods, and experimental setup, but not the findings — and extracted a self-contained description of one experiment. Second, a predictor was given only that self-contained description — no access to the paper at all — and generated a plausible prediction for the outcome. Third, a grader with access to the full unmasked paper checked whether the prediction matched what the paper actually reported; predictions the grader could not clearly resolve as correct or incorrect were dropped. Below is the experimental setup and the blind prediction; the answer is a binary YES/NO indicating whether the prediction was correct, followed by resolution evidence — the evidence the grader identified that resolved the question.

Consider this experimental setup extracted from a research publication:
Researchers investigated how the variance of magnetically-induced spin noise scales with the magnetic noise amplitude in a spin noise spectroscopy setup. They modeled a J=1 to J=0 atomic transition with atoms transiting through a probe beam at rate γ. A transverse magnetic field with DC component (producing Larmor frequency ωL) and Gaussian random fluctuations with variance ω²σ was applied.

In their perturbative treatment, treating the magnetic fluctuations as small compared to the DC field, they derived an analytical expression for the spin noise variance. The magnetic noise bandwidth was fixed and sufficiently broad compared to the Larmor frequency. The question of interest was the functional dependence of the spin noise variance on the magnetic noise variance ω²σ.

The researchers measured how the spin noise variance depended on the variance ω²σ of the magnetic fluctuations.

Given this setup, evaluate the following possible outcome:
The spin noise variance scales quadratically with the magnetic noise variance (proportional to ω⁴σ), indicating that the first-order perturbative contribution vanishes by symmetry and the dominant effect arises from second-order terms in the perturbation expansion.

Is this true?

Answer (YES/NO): NO